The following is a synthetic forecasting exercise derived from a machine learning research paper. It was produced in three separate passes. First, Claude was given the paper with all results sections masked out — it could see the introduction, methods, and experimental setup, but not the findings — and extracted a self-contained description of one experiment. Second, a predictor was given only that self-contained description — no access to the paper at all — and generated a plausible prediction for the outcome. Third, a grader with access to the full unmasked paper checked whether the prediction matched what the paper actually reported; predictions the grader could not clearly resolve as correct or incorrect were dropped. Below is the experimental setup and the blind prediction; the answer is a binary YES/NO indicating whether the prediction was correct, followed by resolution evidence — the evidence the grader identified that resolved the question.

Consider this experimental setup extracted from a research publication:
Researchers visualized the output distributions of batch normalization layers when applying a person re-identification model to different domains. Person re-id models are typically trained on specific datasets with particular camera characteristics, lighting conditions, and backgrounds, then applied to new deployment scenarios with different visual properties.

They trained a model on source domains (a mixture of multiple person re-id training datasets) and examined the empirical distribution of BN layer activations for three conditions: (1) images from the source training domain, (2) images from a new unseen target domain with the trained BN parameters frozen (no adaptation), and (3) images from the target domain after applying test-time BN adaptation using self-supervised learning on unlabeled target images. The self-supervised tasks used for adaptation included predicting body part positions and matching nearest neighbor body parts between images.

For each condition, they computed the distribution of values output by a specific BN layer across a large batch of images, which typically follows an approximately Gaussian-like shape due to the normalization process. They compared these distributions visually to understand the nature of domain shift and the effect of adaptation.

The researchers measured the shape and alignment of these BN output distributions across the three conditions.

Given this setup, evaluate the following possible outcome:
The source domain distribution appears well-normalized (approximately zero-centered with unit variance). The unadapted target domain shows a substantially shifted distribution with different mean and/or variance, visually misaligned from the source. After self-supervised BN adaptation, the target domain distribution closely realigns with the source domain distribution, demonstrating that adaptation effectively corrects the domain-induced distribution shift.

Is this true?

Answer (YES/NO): YES